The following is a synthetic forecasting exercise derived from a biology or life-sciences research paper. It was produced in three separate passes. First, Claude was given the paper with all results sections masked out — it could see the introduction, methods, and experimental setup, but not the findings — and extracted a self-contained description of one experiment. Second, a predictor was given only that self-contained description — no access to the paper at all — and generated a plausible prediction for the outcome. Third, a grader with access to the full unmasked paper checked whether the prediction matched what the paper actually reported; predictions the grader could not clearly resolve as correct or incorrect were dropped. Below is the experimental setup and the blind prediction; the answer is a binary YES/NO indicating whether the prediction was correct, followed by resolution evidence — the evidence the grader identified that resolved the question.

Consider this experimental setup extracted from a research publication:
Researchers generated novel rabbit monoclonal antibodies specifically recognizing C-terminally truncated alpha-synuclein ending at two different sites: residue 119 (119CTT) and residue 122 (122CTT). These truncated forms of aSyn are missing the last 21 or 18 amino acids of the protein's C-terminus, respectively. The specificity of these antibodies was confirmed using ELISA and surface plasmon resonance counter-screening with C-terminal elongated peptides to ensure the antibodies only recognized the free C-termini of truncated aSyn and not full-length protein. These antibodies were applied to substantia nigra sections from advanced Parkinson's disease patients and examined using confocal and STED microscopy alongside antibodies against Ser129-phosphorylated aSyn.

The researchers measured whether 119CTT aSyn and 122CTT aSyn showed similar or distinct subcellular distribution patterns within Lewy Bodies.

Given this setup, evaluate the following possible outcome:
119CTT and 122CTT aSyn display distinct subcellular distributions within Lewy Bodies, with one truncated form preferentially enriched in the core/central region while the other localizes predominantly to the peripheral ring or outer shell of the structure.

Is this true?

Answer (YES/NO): NO